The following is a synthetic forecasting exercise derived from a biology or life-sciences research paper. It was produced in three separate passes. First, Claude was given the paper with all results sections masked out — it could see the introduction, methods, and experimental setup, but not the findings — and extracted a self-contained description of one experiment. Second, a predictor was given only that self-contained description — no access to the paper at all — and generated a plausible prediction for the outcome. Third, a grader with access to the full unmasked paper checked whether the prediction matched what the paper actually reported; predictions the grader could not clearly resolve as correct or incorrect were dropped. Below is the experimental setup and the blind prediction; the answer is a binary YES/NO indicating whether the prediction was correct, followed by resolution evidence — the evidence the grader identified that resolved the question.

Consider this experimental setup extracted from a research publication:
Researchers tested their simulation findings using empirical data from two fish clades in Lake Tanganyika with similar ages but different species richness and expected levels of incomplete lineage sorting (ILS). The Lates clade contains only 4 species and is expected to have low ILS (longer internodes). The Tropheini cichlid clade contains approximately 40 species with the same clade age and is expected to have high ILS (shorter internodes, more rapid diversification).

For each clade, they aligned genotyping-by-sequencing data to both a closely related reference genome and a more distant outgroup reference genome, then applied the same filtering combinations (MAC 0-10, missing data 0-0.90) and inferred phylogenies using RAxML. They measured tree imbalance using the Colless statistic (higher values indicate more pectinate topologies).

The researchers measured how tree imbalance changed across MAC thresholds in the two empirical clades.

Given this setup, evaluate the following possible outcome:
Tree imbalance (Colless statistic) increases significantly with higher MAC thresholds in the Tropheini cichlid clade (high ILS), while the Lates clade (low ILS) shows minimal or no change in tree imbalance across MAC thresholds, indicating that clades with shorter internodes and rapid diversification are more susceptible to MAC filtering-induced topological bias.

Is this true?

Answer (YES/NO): NO